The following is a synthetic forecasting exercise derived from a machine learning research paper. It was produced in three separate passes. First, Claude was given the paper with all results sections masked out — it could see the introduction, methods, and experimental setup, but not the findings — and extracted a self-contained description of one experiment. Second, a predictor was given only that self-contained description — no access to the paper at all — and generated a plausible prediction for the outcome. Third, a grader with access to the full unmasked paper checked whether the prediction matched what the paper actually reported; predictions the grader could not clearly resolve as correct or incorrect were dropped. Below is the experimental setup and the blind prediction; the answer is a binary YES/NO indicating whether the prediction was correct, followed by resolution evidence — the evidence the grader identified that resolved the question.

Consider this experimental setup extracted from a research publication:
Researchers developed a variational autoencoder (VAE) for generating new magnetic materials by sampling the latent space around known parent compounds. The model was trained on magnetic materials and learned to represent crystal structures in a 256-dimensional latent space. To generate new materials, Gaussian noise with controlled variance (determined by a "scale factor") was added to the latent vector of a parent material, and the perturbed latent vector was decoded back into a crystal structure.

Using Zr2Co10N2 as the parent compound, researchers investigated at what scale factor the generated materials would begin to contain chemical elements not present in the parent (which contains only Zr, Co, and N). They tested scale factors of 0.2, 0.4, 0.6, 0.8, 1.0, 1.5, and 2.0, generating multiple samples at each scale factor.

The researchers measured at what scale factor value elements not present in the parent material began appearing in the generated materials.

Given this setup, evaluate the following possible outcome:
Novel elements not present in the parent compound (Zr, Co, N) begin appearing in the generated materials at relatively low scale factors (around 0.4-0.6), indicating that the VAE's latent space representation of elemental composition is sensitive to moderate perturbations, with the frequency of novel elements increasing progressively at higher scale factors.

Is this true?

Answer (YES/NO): NO